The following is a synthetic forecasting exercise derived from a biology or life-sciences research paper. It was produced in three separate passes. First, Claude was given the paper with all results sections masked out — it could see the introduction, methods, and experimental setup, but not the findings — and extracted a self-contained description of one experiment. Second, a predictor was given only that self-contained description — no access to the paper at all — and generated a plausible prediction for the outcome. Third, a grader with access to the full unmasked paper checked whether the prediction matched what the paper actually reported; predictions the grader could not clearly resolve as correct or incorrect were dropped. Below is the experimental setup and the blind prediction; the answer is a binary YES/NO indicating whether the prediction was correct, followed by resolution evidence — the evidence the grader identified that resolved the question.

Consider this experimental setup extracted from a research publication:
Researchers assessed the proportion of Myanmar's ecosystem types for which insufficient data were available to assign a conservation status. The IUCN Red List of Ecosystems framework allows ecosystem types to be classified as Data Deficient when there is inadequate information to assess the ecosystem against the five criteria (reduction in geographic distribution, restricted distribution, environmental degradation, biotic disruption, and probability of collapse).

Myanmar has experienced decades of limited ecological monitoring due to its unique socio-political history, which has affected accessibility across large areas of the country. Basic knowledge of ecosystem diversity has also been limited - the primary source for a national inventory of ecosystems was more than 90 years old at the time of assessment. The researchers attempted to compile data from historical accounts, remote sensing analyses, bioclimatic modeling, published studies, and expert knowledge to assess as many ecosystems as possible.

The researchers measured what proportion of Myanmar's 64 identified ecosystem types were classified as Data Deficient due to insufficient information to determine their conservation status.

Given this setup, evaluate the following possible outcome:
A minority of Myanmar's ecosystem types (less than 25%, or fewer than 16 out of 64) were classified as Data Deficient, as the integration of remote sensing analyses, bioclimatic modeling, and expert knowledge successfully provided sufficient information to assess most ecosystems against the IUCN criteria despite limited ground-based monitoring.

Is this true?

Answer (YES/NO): NO